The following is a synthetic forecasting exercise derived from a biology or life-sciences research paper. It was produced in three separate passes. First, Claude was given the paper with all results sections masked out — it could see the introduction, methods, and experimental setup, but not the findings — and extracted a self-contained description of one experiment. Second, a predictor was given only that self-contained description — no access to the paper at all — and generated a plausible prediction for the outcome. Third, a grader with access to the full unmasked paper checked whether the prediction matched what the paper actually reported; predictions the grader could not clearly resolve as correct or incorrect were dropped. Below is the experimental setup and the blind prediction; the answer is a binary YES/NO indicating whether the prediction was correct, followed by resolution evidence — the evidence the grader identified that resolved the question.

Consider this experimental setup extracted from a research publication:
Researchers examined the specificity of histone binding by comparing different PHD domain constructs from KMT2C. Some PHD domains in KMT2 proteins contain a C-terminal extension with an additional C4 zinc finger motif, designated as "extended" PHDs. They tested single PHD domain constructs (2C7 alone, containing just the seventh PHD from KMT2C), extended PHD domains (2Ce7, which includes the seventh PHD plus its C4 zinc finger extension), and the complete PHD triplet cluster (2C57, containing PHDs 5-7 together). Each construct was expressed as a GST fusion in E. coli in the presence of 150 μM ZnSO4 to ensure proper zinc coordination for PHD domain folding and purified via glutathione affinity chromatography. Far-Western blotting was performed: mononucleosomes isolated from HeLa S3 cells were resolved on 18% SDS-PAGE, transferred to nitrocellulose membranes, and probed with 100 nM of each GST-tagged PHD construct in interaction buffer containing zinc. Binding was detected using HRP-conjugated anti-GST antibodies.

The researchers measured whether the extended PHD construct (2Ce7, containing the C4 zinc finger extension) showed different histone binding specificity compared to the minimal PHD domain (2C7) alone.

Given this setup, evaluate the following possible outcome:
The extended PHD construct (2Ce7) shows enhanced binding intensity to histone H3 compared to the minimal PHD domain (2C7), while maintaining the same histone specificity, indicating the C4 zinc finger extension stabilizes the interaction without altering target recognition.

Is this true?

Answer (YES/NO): YES